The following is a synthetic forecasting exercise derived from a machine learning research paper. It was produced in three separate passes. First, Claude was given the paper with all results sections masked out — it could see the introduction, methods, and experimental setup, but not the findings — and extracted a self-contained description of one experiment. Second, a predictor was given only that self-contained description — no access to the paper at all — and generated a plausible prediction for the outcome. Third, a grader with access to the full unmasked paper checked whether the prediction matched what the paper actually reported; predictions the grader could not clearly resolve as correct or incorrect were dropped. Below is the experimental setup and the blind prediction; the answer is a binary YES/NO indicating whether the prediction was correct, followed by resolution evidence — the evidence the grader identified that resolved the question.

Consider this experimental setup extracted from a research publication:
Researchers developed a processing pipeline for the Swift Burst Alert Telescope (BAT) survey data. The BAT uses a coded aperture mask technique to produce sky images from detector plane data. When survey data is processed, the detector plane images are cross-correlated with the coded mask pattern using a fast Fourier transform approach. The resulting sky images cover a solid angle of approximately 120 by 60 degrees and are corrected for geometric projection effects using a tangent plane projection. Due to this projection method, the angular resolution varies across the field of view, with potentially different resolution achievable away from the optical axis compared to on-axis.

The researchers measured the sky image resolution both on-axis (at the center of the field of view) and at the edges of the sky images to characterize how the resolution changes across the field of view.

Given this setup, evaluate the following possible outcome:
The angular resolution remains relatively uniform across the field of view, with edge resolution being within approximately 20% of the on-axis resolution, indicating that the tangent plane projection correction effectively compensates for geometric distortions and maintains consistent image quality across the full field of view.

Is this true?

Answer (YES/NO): NO